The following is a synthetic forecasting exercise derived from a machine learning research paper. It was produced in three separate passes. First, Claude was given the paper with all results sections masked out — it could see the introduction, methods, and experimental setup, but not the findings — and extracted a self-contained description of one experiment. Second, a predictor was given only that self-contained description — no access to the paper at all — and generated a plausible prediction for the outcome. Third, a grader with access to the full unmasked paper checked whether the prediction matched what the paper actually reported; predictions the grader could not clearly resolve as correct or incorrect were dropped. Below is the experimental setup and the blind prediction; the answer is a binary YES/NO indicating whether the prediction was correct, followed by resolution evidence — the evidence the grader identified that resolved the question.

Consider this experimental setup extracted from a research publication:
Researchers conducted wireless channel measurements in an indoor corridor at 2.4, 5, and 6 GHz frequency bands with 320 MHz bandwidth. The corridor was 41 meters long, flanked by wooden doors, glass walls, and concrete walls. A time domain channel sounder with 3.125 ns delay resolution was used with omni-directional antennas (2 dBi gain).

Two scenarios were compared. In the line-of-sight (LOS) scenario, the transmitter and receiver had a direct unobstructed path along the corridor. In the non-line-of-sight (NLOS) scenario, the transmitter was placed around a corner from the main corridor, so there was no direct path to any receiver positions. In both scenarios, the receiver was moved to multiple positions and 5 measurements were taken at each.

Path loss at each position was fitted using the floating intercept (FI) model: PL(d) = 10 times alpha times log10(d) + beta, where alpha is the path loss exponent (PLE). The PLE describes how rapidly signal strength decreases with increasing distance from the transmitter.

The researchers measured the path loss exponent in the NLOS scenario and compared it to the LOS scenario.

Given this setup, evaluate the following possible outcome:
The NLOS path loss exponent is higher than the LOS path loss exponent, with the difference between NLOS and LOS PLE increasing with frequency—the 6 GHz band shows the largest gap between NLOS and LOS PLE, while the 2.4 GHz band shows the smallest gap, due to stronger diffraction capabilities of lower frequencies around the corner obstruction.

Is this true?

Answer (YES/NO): NO